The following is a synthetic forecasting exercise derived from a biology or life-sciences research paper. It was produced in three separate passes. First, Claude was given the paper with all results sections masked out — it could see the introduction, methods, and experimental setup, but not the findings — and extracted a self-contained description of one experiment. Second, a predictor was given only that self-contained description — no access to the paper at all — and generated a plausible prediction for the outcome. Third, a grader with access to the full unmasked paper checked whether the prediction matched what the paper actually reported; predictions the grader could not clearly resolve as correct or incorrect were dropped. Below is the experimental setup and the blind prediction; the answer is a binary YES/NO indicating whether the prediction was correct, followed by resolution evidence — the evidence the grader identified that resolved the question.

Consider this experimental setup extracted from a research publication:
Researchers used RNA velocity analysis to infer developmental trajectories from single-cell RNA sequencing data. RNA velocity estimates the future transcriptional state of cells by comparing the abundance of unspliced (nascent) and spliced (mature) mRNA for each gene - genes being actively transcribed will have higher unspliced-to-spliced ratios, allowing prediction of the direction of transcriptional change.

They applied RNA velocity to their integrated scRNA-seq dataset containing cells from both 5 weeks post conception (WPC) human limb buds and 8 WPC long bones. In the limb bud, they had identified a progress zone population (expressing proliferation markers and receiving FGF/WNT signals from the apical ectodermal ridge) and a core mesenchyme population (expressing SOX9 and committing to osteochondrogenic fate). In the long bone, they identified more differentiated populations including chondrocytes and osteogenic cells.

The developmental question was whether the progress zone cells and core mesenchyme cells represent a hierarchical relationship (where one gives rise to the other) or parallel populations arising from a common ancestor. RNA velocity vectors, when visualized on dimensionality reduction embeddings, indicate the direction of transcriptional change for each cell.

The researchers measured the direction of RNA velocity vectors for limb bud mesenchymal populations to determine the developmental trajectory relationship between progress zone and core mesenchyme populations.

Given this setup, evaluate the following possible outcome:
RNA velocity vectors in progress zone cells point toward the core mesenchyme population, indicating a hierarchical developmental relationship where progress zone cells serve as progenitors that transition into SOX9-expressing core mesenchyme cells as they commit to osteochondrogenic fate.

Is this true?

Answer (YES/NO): NO